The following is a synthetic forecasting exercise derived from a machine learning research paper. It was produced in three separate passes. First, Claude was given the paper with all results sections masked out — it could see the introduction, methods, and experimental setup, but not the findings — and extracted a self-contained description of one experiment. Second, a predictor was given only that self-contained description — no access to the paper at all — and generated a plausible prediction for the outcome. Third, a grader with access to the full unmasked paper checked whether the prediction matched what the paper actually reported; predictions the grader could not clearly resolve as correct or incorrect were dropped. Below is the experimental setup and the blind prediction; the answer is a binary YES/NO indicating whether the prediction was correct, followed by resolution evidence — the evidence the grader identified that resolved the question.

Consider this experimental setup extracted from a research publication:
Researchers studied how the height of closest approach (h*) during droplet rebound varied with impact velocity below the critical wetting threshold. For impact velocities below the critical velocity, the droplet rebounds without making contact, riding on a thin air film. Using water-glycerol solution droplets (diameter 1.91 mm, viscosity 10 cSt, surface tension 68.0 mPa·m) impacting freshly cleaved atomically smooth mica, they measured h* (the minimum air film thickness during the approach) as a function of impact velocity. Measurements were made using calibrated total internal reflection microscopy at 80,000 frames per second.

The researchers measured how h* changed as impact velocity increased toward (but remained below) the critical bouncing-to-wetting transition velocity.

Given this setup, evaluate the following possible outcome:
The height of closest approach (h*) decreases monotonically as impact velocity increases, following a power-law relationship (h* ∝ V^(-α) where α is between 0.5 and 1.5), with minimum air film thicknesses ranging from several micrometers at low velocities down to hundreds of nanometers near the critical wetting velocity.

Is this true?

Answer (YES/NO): NO